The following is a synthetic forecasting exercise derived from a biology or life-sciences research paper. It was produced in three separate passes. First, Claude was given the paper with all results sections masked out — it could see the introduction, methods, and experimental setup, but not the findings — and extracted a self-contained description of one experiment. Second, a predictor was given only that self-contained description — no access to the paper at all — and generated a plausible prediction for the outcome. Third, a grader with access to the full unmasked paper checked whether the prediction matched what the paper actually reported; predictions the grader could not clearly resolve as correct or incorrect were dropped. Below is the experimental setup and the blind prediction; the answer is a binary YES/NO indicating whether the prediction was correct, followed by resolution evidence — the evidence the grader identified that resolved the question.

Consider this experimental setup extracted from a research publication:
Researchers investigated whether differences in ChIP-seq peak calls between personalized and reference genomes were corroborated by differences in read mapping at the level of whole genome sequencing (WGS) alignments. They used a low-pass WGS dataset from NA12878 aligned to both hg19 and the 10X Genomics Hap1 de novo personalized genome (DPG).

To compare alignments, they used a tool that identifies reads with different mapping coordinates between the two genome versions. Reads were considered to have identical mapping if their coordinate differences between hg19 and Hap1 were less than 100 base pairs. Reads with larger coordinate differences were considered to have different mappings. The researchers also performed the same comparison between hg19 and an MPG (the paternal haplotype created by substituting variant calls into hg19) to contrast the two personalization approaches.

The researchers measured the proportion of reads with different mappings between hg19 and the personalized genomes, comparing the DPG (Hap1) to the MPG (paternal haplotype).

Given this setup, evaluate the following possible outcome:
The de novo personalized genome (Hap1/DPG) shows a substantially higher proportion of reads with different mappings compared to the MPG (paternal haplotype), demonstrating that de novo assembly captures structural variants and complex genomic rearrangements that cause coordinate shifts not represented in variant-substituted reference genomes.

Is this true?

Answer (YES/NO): YES